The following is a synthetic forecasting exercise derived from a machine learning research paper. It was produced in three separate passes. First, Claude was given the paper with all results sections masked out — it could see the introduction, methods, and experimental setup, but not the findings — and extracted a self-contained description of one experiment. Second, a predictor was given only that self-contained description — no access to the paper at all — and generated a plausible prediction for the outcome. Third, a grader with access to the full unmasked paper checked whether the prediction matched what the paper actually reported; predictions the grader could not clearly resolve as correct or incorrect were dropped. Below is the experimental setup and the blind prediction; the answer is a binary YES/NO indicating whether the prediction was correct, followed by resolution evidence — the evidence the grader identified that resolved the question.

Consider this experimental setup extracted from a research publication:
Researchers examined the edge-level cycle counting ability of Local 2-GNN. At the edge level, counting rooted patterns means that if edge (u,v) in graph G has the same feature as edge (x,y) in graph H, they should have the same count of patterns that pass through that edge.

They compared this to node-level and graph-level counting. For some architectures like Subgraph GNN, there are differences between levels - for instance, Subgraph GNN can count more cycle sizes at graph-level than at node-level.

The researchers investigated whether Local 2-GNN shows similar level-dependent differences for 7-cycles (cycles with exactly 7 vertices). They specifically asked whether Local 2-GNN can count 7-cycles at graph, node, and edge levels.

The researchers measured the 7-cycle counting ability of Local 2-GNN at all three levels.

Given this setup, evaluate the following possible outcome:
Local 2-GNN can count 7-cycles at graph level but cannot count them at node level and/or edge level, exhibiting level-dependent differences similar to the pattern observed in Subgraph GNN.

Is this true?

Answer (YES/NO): NO